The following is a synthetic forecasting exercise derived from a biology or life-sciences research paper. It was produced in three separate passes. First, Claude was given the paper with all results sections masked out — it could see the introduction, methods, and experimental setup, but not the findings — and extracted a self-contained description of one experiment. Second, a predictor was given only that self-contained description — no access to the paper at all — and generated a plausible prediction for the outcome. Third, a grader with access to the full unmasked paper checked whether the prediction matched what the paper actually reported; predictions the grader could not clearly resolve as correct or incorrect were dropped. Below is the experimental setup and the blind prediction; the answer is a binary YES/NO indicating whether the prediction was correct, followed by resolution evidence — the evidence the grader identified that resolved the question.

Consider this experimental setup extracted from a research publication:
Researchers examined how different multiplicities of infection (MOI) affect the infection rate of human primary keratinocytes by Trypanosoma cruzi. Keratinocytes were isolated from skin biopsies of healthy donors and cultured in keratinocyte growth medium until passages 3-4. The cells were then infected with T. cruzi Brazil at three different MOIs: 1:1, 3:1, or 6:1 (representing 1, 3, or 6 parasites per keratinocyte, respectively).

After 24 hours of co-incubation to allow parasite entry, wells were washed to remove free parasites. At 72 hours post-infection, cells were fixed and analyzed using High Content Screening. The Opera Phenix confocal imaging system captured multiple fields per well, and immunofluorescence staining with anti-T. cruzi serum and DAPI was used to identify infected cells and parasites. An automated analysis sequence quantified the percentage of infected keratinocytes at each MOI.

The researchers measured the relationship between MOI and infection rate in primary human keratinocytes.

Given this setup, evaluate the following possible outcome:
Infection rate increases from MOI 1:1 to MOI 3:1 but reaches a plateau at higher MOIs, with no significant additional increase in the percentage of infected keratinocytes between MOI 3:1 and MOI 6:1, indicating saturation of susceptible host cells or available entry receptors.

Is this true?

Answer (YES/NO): NO